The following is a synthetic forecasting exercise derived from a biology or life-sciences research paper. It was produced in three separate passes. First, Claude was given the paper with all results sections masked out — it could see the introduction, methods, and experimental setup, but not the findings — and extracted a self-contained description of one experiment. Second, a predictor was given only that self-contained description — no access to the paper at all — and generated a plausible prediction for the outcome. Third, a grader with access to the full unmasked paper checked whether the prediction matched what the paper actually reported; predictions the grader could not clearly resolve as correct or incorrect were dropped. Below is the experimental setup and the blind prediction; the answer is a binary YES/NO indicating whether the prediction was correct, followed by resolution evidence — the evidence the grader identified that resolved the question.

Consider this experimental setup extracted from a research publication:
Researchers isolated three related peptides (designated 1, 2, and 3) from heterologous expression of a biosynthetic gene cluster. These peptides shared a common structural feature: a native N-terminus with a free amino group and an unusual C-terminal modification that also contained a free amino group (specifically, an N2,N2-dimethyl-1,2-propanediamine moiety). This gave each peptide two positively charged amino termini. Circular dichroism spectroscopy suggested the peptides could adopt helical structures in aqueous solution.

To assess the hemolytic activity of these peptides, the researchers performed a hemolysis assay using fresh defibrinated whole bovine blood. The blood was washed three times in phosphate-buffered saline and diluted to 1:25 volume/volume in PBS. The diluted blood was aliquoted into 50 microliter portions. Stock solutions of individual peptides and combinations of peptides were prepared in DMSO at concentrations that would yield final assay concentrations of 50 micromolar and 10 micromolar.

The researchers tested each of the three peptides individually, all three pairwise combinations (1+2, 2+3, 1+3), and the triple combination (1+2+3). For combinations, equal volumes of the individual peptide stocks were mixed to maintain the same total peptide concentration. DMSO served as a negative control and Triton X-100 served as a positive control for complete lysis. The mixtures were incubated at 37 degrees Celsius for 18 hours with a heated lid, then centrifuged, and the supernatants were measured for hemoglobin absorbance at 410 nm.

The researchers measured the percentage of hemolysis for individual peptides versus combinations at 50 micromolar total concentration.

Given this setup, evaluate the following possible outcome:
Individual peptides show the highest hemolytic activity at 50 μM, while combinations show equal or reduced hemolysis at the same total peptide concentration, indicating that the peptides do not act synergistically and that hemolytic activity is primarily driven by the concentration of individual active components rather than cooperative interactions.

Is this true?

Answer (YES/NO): NO